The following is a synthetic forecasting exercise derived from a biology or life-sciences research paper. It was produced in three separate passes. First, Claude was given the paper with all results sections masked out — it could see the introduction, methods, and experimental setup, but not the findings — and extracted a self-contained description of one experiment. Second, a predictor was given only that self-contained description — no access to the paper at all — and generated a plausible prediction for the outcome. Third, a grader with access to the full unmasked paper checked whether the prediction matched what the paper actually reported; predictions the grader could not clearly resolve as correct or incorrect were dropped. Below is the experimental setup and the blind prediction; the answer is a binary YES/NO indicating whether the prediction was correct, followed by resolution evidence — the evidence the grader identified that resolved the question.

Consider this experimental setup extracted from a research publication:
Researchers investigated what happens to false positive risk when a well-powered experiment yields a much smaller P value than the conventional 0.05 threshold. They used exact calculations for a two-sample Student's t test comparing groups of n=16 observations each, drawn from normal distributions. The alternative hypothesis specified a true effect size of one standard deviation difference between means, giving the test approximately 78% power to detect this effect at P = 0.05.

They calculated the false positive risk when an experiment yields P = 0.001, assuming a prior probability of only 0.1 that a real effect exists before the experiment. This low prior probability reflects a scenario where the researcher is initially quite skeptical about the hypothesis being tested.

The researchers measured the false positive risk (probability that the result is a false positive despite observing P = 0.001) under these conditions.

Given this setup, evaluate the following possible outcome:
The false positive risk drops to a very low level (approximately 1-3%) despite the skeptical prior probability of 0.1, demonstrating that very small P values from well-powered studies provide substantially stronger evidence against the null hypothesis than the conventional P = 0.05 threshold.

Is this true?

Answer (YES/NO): NO